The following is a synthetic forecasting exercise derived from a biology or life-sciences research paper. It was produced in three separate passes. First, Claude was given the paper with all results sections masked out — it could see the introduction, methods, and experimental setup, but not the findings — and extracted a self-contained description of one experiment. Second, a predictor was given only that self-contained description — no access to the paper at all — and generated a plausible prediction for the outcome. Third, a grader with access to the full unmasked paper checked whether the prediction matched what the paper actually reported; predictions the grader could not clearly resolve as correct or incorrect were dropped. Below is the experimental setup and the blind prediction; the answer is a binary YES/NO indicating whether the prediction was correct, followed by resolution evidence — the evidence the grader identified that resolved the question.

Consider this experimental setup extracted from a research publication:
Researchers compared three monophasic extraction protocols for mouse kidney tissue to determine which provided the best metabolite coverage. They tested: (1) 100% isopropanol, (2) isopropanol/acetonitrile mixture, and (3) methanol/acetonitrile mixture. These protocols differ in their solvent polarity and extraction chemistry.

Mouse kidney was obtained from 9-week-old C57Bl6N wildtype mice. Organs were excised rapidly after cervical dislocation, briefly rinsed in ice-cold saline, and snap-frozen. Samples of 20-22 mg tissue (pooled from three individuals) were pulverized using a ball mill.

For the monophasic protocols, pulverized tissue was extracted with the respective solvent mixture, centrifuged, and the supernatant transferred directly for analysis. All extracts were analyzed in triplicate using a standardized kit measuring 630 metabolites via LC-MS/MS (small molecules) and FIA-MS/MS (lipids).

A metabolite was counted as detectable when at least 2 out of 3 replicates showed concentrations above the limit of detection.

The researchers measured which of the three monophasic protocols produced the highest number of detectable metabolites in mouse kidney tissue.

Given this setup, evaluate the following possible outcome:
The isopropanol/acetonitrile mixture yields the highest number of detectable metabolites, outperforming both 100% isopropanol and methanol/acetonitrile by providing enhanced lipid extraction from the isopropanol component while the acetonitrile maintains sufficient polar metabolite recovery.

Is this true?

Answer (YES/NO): NO